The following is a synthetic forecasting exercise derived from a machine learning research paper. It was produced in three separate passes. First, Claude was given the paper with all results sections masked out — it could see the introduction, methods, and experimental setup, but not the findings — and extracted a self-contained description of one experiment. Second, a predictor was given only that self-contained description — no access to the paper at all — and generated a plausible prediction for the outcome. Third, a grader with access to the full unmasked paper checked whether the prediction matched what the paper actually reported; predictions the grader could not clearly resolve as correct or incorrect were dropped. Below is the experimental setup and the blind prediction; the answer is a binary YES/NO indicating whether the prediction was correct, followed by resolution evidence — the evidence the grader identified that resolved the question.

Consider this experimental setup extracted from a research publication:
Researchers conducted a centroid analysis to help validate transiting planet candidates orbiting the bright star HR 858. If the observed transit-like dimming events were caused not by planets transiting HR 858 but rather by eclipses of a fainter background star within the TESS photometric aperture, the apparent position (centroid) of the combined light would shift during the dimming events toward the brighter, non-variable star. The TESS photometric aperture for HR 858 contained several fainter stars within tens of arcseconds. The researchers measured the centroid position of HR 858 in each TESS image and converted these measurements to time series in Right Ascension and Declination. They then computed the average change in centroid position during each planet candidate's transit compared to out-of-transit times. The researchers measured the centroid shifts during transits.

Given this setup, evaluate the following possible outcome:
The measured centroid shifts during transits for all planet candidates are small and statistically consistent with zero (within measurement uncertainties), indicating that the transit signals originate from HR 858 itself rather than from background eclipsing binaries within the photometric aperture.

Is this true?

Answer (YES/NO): YES